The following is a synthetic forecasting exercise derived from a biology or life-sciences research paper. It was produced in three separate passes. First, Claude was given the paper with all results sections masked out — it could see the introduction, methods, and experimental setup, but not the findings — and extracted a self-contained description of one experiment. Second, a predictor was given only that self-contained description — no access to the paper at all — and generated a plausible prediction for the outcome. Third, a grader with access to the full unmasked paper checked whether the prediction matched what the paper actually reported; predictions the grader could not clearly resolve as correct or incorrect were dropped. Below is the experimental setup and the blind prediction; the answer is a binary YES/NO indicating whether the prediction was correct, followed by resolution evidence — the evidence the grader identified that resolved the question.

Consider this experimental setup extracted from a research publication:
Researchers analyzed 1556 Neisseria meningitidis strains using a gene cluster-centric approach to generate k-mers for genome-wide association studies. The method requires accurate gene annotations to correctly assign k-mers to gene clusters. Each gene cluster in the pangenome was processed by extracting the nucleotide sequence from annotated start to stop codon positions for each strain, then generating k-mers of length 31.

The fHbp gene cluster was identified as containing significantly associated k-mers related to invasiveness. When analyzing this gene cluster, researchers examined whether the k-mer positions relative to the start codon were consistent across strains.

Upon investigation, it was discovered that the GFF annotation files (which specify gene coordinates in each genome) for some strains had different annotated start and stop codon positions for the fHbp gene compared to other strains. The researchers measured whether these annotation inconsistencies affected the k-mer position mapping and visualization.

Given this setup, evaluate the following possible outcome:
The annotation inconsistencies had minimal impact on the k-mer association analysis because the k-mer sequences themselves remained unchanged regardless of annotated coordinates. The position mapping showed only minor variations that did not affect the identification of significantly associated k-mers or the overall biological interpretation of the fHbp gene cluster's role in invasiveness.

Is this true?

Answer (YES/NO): NO